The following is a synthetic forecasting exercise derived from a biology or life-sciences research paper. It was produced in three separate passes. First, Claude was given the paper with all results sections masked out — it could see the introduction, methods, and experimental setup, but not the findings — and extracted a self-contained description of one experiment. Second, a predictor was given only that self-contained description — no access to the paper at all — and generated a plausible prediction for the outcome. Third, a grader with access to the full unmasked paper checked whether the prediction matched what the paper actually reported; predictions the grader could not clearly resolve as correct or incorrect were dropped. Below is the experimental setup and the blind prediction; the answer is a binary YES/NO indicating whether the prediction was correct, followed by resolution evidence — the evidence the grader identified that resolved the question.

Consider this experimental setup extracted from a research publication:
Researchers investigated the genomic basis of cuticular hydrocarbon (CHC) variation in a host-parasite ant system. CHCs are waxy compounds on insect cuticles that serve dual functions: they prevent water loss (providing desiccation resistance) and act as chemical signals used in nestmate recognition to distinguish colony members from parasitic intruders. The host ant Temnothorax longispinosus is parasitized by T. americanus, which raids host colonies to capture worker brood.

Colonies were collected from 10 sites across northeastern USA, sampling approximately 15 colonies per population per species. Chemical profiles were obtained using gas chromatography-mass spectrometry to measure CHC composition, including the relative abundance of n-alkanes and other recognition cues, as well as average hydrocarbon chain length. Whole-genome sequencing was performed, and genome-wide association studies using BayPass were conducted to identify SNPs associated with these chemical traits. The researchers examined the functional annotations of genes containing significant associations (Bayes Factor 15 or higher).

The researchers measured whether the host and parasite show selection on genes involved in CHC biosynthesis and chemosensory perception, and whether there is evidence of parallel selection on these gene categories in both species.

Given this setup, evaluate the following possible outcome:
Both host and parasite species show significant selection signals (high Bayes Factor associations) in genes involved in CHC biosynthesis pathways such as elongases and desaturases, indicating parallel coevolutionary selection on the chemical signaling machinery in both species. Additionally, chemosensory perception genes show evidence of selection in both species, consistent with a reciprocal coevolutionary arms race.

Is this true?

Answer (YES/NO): NO